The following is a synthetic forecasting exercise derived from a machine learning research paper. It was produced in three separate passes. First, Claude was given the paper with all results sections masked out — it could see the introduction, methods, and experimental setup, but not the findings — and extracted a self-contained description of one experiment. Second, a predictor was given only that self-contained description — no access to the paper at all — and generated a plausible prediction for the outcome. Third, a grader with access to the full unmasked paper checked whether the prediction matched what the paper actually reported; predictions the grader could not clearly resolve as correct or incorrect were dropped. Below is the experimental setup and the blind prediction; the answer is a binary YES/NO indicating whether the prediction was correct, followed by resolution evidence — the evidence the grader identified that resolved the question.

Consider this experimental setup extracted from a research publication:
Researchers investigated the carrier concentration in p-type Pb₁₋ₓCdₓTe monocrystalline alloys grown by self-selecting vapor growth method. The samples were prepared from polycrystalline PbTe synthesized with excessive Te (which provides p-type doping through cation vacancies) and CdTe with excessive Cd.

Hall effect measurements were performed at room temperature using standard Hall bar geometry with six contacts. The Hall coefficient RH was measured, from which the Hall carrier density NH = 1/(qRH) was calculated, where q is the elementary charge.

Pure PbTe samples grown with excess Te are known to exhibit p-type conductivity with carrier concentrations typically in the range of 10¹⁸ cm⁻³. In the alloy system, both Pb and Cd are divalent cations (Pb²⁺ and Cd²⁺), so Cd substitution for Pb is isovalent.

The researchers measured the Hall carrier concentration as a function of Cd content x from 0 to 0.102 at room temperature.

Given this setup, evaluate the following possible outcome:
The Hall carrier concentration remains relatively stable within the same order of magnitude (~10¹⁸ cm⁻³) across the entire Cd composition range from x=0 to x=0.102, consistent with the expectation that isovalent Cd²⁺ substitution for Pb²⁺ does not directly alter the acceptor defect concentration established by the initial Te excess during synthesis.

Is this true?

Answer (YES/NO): YES